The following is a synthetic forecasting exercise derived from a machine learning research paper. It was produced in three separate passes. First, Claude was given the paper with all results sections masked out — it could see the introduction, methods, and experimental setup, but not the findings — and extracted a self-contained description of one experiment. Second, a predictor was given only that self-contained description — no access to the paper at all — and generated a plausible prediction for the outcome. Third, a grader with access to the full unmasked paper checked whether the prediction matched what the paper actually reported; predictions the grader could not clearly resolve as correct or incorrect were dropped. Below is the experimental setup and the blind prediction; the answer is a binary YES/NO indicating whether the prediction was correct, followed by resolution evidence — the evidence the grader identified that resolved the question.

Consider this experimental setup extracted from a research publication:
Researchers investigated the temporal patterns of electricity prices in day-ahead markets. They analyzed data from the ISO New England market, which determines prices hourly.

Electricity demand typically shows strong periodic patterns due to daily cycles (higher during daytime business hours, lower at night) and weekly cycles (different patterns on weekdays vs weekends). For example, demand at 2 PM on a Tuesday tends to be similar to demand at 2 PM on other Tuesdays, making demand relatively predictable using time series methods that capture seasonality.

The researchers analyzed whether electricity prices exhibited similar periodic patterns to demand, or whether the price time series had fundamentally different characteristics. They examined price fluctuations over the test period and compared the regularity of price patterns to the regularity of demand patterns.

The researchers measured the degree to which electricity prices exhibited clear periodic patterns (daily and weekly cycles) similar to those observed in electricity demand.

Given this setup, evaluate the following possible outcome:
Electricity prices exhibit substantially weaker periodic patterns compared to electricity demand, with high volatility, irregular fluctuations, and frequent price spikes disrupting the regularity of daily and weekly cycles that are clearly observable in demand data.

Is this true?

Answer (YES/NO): YES